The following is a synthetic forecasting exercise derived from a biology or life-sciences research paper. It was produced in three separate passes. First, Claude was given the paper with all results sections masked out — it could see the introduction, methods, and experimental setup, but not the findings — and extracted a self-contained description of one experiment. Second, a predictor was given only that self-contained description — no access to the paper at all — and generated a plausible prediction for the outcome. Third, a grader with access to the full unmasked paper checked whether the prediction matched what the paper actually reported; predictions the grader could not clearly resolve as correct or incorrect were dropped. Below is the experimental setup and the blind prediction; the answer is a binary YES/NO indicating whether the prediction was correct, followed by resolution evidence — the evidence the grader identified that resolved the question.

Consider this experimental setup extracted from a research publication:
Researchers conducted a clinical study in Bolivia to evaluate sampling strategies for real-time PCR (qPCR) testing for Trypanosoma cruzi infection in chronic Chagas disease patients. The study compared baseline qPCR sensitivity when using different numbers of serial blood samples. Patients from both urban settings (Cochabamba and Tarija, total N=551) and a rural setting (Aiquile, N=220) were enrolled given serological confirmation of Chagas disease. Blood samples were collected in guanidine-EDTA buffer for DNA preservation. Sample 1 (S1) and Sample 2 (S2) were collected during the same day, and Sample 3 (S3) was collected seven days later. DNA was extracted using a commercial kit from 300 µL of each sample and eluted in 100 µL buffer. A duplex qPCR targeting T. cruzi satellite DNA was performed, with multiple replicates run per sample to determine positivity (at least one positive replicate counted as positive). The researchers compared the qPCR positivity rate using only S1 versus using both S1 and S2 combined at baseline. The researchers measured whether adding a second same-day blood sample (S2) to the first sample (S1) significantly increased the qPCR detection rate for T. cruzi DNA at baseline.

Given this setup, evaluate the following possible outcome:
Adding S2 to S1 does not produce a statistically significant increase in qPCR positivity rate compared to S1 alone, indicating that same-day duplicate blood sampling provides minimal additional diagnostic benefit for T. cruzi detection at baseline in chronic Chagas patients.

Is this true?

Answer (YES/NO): NO